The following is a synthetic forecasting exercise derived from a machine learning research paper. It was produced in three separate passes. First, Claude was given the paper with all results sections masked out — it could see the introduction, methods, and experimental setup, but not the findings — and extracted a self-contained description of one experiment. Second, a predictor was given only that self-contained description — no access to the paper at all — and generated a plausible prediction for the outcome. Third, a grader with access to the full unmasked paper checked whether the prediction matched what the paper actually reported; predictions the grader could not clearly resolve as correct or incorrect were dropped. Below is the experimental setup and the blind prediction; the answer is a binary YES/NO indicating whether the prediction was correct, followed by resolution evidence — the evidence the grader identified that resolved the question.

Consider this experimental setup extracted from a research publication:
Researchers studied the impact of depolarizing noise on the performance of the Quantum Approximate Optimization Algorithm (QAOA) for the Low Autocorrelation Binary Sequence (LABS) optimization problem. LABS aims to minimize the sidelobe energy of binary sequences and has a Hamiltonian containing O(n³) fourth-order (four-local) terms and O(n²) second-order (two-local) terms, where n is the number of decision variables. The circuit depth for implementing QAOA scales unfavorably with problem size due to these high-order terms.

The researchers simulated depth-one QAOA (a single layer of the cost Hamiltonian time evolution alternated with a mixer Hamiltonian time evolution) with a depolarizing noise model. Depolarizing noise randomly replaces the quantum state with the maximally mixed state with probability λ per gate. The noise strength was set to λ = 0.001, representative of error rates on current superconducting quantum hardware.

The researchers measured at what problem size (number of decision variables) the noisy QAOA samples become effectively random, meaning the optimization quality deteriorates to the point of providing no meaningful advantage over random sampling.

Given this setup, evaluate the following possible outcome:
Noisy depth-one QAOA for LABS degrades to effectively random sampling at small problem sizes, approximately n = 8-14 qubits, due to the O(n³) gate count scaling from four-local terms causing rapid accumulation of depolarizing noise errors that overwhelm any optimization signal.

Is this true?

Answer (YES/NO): NO